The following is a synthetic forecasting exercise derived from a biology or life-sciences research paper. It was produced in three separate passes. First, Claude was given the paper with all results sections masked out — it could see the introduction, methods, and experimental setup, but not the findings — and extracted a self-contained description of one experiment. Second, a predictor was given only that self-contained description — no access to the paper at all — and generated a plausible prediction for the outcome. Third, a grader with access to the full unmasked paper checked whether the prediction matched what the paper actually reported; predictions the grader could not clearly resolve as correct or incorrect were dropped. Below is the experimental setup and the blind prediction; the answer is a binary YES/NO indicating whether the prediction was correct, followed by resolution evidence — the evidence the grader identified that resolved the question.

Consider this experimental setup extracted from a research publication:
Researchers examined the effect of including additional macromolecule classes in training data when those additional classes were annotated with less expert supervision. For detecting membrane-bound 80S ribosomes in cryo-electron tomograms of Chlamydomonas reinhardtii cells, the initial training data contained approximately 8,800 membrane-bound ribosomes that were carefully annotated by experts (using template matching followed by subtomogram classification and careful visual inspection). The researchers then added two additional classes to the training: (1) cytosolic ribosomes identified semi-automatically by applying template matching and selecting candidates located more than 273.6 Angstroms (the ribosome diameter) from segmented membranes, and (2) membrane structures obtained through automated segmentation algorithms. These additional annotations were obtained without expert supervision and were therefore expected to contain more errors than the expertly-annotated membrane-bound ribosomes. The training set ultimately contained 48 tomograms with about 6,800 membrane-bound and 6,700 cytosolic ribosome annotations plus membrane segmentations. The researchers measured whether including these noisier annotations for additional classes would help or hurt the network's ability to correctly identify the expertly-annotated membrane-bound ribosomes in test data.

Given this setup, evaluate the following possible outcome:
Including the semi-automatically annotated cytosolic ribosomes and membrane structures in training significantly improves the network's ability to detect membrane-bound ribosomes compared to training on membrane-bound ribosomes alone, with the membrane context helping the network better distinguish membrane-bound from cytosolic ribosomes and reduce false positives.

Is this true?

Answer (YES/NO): YES